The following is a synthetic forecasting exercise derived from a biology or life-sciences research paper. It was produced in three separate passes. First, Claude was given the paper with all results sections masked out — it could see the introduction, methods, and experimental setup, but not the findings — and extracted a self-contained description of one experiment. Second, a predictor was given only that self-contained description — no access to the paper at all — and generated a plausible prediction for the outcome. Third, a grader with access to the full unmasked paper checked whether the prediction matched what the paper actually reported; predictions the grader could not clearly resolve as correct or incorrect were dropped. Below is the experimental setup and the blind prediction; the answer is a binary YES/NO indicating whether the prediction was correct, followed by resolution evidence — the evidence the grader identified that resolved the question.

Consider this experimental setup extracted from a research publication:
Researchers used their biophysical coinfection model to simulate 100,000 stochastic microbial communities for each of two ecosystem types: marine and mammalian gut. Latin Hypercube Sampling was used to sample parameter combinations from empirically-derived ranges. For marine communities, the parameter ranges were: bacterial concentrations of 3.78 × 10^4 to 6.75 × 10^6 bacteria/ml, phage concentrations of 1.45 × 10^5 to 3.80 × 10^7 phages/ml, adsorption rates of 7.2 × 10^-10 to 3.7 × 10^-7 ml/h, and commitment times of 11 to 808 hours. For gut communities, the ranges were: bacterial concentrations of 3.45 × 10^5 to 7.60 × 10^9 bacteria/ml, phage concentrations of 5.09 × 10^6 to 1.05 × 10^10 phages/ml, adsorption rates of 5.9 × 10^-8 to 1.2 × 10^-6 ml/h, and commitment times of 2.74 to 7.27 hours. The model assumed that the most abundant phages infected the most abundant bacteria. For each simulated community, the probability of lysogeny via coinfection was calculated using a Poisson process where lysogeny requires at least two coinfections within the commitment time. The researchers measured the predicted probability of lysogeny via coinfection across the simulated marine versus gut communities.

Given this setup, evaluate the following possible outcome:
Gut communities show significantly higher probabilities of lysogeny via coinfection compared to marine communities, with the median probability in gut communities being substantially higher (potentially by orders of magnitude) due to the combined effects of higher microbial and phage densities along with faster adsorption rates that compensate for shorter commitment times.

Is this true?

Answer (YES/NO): YES